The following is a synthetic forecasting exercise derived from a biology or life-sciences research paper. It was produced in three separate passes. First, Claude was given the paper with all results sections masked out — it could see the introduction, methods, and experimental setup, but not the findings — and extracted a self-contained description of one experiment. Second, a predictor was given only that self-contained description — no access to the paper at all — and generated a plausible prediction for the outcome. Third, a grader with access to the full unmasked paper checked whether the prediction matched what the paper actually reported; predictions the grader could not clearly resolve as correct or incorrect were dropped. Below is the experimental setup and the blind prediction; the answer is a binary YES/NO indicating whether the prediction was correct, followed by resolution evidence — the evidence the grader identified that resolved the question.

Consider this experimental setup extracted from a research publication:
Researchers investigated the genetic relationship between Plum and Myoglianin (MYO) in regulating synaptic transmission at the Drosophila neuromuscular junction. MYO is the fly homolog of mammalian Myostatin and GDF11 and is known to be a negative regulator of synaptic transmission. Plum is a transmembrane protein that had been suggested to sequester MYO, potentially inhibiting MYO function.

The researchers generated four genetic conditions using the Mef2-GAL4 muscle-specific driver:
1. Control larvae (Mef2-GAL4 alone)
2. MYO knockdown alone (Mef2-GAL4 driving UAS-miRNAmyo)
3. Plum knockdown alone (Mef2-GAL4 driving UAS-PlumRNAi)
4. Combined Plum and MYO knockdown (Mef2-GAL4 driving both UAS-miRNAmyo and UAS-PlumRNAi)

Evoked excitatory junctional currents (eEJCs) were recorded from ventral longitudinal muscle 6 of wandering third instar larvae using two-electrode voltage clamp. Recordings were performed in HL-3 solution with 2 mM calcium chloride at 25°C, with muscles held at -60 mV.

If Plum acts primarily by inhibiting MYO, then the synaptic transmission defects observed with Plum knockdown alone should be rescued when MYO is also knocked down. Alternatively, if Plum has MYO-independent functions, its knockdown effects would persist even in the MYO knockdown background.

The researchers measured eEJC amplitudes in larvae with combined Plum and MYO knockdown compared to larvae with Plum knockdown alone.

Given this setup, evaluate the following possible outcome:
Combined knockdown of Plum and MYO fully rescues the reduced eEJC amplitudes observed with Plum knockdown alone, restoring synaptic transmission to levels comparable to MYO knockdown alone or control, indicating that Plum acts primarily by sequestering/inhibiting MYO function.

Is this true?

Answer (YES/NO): YES